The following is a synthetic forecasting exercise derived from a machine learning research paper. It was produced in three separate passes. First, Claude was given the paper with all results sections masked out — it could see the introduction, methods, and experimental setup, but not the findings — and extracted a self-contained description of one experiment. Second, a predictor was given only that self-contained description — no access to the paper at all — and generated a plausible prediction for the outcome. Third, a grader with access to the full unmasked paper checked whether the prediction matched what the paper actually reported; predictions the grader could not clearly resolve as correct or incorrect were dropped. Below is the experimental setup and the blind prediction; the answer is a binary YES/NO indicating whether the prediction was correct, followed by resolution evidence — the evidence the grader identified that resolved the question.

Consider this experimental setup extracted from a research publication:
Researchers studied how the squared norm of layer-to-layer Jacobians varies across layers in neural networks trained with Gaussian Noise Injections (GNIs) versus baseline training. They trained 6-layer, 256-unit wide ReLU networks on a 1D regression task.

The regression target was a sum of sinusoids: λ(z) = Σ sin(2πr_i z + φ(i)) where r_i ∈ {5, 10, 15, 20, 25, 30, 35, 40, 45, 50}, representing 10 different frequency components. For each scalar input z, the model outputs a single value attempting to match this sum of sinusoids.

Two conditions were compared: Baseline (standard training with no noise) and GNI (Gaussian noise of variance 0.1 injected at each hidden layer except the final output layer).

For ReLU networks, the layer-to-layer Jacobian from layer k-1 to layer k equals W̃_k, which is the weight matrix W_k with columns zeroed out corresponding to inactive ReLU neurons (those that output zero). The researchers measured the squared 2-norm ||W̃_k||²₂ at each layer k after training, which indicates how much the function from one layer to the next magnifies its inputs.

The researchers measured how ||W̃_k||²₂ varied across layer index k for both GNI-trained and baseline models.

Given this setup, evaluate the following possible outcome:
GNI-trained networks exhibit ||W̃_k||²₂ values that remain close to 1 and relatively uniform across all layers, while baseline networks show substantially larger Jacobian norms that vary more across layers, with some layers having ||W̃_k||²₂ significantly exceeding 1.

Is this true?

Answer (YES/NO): NO